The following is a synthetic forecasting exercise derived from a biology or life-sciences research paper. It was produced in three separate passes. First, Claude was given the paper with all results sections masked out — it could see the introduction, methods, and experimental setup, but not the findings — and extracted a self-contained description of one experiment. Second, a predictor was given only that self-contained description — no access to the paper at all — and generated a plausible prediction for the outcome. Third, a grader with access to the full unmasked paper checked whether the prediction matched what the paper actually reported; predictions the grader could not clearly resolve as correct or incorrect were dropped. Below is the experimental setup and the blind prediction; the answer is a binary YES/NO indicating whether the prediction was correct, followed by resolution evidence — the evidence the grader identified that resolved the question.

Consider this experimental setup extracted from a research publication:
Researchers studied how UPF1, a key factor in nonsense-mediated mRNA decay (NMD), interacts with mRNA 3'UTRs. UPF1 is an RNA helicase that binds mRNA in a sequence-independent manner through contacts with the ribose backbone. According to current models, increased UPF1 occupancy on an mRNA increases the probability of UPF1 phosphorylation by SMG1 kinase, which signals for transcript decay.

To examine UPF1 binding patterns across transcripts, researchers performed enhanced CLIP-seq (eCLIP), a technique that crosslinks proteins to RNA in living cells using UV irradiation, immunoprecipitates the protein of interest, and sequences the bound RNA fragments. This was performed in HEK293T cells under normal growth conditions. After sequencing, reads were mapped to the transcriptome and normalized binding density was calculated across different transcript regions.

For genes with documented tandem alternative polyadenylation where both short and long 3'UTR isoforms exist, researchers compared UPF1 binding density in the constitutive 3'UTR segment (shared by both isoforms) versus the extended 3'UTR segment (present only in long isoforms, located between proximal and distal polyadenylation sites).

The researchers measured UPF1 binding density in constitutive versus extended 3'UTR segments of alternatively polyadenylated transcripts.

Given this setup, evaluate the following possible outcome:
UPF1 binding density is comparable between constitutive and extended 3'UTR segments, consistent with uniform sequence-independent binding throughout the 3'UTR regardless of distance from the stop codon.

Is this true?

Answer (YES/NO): NO